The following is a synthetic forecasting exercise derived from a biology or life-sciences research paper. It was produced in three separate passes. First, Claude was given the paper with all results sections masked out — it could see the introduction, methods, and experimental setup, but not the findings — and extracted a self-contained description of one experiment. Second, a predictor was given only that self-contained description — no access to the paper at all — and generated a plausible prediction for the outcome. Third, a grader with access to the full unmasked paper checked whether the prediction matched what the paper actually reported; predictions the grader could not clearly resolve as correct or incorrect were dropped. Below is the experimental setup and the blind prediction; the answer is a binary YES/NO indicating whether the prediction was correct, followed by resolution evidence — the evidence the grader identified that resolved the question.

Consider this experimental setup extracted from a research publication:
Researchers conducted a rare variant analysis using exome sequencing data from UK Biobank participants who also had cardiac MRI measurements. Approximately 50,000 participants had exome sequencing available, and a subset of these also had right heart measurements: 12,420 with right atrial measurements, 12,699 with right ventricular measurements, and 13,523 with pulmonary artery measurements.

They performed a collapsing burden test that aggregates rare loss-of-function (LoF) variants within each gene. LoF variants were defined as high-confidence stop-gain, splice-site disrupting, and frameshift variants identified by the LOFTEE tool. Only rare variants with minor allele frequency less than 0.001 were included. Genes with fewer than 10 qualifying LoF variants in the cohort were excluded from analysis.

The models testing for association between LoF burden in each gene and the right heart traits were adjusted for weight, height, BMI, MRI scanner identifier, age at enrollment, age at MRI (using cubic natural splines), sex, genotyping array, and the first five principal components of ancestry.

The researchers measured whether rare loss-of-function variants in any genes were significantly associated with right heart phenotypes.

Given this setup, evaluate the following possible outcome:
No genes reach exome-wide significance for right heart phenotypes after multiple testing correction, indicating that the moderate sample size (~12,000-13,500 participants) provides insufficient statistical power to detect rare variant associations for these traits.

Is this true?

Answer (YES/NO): NO